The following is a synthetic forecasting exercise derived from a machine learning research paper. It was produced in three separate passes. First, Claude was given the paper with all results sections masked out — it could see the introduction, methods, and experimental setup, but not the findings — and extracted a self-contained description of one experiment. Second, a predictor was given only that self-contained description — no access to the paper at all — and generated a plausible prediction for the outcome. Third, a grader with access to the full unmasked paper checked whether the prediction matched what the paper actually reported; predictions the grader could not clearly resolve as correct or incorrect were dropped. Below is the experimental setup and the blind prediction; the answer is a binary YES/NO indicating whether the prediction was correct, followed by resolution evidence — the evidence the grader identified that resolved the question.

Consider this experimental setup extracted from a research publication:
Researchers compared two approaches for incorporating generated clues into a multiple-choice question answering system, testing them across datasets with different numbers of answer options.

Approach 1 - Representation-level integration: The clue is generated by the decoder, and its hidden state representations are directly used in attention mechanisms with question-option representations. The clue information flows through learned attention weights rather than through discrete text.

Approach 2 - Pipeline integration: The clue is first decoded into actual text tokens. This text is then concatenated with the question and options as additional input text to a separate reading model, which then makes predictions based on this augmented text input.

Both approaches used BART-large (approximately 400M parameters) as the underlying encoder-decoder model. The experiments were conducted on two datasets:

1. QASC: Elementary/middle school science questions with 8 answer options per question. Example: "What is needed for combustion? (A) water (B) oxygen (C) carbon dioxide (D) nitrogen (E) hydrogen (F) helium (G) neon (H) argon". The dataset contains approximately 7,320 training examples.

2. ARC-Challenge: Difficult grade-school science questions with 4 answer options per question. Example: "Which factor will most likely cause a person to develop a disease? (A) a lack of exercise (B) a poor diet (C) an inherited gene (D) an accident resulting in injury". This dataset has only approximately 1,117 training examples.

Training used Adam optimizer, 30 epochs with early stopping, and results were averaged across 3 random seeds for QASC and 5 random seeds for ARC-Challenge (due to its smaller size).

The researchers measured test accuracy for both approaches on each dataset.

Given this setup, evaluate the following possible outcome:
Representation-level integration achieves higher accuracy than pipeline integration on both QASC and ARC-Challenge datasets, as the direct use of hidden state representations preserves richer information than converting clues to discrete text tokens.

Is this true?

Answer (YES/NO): YES